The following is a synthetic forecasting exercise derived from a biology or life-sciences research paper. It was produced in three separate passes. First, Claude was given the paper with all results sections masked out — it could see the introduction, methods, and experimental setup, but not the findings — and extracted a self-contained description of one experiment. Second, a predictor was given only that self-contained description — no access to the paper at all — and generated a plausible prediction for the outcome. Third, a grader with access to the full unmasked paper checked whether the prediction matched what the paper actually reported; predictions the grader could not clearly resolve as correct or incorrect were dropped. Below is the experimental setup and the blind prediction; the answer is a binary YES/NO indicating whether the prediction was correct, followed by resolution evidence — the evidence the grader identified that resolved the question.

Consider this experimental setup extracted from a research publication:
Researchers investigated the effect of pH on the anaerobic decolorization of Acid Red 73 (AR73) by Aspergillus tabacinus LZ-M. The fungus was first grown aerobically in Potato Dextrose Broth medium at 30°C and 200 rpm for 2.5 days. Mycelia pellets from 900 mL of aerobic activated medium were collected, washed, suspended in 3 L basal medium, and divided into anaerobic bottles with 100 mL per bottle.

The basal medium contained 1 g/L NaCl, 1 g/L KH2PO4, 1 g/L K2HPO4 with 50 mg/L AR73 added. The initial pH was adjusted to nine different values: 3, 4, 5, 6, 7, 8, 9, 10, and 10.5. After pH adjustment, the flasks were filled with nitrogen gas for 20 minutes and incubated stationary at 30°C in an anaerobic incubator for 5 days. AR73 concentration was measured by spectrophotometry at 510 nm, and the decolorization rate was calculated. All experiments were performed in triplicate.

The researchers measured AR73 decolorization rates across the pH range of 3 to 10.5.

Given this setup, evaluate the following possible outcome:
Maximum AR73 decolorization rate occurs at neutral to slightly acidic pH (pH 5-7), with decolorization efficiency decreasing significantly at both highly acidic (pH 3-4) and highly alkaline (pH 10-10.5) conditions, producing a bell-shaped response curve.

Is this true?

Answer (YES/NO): NO